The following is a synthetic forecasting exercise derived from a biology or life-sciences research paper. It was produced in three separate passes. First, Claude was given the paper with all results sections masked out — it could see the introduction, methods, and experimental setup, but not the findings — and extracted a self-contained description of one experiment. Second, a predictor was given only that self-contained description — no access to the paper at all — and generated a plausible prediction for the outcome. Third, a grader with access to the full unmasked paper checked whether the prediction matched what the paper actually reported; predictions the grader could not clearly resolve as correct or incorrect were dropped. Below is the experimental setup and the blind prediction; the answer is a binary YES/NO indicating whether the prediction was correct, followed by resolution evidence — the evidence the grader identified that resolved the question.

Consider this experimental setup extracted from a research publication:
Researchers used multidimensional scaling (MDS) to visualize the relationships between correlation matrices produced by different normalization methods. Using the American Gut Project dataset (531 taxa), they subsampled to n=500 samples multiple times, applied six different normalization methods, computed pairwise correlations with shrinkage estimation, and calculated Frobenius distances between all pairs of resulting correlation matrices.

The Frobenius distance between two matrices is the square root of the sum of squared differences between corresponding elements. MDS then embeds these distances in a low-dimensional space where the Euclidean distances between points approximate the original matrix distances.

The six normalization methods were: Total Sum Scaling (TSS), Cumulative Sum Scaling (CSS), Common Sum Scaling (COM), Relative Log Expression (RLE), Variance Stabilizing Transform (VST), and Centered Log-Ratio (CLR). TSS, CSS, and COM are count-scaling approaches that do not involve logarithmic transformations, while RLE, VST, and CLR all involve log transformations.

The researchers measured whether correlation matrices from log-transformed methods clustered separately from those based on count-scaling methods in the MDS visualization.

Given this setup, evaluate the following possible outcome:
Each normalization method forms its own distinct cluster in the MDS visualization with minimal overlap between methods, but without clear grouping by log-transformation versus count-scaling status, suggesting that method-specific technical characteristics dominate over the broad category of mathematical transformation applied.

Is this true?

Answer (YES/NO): NO